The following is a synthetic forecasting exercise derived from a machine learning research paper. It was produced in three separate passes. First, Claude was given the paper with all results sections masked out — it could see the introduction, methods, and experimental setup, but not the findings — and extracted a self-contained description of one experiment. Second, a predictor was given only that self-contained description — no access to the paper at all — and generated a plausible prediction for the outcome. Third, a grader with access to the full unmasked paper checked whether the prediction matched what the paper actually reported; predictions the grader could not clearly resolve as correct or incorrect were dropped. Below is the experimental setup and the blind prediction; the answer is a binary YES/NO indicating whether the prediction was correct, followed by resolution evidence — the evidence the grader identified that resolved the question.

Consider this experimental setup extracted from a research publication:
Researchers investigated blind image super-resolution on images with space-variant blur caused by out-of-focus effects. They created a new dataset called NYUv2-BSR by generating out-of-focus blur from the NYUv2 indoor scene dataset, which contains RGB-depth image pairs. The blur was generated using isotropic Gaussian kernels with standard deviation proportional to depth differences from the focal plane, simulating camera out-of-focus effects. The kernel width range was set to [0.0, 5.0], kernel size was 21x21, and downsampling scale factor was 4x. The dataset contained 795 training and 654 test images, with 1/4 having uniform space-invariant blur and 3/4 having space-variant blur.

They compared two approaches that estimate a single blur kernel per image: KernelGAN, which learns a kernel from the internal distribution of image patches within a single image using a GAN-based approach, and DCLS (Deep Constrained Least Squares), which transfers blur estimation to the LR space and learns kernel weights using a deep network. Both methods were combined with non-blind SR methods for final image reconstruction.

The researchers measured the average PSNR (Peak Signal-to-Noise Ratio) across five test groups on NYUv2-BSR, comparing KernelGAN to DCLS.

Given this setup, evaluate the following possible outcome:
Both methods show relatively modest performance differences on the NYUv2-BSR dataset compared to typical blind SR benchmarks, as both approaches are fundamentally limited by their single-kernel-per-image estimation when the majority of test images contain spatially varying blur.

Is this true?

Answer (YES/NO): NO